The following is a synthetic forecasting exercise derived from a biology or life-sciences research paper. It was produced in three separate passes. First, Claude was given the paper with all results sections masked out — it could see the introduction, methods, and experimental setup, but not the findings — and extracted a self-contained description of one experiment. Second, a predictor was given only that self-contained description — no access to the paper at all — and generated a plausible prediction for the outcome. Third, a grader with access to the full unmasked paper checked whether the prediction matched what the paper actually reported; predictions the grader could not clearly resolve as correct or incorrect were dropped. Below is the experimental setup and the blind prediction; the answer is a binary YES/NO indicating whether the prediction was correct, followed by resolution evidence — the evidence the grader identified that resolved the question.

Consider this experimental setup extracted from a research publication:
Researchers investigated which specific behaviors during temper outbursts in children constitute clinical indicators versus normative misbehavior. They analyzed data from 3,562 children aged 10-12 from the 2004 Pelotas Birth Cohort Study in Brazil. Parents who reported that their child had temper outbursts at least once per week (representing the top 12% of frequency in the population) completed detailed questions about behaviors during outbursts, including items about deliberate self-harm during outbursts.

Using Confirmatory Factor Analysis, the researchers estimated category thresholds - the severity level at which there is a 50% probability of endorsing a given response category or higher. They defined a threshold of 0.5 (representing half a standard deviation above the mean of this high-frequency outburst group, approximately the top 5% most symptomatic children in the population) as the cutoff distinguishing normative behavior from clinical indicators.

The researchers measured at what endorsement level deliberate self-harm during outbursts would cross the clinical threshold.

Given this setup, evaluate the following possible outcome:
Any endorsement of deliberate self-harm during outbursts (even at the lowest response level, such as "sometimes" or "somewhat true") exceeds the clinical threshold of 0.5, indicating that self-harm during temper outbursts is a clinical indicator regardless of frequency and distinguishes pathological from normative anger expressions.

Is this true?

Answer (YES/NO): YES